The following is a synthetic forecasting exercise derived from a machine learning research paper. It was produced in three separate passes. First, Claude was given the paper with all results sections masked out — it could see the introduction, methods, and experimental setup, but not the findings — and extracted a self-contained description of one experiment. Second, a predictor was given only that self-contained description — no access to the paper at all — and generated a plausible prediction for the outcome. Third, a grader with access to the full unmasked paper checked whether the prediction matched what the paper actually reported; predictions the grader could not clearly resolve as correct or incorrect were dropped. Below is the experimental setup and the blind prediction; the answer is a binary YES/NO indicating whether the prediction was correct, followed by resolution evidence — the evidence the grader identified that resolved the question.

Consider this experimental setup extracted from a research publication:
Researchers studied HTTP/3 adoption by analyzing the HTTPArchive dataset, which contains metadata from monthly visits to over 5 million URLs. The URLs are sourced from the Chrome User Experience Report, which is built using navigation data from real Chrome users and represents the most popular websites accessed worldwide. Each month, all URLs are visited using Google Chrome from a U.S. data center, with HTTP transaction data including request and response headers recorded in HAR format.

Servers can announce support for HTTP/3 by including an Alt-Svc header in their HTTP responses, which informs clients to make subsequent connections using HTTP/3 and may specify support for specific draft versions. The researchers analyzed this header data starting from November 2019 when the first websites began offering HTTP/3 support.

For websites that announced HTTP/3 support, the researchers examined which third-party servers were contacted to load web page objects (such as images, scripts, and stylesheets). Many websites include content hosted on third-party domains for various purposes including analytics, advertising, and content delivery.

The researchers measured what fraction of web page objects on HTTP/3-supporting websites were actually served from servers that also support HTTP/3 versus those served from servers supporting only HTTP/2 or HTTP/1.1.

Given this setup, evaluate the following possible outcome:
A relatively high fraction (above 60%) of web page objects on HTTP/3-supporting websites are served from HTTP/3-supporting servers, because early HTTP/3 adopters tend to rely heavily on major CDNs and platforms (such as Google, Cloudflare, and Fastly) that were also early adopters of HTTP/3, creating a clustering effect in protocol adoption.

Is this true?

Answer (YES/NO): NO